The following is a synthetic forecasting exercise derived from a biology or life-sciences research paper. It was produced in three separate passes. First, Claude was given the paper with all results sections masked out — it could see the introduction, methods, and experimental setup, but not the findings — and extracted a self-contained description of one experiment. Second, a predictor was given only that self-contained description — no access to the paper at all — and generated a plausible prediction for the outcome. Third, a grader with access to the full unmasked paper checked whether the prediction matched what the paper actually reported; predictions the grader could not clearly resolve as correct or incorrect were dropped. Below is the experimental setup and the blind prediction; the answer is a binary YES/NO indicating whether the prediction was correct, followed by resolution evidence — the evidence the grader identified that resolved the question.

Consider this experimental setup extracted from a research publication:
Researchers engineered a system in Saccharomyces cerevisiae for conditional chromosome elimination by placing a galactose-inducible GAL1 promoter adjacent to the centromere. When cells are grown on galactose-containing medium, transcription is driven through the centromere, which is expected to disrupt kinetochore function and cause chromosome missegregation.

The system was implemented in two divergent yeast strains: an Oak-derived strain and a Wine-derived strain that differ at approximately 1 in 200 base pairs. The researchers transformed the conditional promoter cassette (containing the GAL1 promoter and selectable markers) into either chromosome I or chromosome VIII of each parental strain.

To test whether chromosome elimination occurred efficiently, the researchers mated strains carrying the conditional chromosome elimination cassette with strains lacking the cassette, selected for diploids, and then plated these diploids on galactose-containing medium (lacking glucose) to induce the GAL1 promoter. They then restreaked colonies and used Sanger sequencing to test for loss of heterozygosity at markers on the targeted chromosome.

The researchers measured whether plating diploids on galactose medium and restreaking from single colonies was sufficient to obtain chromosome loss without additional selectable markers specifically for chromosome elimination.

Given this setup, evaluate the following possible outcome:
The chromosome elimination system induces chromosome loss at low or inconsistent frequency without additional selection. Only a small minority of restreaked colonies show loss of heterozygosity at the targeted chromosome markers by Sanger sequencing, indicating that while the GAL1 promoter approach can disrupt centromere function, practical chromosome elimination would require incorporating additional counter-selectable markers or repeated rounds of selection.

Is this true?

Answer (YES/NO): NO